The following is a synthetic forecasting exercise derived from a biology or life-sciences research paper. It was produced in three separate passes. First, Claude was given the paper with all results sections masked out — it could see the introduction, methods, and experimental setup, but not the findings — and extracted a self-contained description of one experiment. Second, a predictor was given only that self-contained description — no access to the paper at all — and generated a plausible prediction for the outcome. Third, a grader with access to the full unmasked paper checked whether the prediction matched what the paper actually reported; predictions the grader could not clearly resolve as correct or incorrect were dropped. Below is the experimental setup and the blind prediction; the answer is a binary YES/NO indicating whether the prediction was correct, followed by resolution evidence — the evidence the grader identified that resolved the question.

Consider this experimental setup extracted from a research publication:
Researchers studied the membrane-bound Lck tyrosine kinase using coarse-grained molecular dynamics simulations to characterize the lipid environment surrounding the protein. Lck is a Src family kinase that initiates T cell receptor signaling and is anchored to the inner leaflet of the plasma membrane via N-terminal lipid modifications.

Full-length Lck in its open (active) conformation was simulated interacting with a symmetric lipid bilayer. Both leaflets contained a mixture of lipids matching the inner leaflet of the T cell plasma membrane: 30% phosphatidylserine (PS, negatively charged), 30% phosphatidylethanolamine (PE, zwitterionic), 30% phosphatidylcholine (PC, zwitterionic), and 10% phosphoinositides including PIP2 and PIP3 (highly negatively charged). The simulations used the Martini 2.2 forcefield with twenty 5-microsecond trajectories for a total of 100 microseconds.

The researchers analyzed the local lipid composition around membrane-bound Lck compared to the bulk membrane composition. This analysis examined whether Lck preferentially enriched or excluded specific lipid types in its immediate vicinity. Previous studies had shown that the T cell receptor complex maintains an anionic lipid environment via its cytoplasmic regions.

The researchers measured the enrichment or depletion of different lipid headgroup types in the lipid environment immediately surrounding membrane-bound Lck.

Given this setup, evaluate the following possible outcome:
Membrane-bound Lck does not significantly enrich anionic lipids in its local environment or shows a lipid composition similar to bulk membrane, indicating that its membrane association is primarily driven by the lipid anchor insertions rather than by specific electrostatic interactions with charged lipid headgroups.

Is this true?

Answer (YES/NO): NO